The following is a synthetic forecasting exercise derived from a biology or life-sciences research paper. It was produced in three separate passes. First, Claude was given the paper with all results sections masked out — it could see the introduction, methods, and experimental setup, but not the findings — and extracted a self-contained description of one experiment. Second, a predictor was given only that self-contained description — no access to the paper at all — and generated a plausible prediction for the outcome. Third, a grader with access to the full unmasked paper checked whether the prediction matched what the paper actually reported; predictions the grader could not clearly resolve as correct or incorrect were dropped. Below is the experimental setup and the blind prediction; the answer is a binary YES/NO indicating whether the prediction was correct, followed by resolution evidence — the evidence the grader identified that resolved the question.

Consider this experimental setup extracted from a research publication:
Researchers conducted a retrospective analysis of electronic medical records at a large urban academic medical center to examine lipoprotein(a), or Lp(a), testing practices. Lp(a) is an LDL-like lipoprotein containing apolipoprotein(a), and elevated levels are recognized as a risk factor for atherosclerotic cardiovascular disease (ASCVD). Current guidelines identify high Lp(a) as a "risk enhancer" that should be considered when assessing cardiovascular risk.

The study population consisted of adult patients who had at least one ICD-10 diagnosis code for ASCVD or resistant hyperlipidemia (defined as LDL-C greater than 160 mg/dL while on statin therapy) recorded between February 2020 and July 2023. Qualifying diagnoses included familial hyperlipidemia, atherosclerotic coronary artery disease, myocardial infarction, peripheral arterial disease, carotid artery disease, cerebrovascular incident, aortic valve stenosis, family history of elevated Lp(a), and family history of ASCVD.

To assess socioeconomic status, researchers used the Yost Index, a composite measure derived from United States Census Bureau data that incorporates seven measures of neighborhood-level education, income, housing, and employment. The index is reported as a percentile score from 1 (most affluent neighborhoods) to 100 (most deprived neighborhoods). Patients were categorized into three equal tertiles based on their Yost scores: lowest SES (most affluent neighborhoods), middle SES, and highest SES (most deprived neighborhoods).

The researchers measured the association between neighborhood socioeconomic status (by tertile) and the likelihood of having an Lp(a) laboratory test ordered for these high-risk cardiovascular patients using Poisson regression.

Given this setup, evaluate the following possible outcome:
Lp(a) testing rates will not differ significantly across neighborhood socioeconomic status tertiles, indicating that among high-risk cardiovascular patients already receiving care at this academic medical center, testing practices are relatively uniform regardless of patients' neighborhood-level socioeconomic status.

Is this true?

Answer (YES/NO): NO